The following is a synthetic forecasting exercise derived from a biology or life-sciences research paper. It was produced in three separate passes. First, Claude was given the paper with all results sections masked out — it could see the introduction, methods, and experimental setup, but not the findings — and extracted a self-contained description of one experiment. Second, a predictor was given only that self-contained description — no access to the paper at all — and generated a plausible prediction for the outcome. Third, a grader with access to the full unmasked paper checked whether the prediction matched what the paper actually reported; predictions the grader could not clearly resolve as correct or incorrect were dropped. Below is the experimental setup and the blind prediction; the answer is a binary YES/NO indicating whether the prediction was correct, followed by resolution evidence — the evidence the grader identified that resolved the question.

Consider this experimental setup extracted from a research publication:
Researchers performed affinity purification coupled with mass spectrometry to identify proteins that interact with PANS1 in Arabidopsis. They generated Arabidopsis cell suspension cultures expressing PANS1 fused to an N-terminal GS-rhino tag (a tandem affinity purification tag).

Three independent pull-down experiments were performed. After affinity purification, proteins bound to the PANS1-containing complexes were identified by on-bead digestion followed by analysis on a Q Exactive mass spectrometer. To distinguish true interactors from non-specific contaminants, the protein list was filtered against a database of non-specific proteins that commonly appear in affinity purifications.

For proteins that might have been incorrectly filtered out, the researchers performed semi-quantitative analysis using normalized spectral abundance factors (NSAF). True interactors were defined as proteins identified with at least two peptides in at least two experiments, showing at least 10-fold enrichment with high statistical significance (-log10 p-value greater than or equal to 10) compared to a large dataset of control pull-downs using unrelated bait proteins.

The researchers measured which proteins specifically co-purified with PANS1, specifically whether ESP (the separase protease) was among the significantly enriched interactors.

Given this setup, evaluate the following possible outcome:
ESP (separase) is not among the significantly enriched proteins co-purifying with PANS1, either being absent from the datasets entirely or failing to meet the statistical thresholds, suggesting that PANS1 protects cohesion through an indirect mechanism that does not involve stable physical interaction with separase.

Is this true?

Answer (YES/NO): NO